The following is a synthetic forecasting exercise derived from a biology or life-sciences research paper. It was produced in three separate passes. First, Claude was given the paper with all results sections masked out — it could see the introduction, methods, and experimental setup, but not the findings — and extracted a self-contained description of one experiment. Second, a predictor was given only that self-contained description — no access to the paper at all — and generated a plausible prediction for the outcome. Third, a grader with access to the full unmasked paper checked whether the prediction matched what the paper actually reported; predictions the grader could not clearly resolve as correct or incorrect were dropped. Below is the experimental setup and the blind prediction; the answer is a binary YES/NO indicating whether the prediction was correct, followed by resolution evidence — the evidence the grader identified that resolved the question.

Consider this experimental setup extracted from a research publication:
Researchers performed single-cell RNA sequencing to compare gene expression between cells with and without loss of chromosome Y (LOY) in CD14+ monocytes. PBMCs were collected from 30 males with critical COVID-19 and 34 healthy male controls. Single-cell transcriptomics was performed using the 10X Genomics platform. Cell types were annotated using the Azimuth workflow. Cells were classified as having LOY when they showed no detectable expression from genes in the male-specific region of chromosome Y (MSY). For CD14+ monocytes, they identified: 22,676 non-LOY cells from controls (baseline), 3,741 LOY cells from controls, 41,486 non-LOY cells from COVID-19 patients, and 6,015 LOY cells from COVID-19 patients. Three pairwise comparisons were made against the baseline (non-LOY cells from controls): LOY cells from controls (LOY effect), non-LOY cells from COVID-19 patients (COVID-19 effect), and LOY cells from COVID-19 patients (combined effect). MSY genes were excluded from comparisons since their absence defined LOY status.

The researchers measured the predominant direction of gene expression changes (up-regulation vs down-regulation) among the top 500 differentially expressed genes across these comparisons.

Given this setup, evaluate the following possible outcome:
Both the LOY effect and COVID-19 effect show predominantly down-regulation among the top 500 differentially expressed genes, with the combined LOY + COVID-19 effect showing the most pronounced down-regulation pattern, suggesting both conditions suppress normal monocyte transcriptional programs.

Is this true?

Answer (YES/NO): YES